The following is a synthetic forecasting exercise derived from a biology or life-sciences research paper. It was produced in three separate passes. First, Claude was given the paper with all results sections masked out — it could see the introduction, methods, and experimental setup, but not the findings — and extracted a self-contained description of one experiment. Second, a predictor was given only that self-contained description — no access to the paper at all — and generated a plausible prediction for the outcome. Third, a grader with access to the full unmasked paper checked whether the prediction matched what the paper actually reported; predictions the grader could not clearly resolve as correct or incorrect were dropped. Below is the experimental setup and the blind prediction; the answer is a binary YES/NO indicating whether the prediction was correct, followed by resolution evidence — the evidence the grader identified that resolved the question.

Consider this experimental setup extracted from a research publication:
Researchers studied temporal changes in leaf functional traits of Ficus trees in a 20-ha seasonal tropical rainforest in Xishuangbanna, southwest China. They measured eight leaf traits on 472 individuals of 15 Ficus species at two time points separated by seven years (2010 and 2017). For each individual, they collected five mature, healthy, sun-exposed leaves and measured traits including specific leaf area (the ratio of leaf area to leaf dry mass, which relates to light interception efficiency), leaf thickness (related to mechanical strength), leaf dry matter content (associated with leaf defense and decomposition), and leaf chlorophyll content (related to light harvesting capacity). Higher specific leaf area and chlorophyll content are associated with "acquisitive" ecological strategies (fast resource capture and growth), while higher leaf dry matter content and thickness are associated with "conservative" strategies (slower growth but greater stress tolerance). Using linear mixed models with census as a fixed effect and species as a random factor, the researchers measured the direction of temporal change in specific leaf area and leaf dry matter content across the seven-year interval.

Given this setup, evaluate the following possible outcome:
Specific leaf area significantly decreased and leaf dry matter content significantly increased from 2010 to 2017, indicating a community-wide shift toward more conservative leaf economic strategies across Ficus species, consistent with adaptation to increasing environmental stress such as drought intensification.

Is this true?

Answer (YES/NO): NO